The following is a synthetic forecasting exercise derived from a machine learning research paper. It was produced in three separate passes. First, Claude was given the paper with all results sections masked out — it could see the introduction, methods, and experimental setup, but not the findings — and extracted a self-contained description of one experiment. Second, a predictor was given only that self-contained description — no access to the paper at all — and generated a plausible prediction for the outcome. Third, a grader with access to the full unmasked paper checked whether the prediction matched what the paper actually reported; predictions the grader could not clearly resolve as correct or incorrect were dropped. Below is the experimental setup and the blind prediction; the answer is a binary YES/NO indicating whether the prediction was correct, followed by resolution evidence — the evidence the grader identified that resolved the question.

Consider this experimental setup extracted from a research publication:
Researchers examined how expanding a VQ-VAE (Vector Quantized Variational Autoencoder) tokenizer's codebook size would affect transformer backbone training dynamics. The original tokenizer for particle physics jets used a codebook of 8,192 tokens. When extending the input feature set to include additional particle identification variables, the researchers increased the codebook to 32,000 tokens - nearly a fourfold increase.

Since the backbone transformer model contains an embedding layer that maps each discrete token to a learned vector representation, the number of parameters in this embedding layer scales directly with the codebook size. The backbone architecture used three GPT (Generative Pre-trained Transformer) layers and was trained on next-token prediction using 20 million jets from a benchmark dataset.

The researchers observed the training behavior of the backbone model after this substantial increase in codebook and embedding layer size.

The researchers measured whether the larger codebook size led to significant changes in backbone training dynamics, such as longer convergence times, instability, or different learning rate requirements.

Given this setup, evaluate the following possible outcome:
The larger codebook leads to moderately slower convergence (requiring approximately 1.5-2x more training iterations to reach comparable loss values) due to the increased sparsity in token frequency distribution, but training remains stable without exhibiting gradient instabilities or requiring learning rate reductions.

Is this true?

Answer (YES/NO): NO